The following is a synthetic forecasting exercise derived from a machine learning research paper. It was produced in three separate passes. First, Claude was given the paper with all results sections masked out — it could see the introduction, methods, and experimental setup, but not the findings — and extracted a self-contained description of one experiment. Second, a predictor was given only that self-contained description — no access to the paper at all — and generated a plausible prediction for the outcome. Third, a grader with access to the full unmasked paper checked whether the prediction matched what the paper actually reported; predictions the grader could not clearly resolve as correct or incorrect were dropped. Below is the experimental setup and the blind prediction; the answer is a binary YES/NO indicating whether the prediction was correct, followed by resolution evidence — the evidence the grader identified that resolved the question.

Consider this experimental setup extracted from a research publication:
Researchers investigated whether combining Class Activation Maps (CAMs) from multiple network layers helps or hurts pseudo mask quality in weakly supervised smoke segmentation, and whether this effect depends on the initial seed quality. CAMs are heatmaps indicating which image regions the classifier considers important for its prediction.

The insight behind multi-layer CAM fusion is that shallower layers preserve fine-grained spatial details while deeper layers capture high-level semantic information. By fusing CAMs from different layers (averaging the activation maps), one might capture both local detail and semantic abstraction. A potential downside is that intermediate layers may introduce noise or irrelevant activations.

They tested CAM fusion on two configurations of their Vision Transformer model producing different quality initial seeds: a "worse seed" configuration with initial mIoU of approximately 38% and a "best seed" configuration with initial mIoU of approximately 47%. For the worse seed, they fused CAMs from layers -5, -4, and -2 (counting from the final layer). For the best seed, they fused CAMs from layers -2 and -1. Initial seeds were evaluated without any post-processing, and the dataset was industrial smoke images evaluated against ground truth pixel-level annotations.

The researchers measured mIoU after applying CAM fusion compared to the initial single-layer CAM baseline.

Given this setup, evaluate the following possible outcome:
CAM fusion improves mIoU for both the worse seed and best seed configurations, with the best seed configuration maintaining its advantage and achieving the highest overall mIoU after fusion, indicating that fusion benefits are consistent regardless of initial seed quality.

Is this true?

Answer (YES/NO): NO